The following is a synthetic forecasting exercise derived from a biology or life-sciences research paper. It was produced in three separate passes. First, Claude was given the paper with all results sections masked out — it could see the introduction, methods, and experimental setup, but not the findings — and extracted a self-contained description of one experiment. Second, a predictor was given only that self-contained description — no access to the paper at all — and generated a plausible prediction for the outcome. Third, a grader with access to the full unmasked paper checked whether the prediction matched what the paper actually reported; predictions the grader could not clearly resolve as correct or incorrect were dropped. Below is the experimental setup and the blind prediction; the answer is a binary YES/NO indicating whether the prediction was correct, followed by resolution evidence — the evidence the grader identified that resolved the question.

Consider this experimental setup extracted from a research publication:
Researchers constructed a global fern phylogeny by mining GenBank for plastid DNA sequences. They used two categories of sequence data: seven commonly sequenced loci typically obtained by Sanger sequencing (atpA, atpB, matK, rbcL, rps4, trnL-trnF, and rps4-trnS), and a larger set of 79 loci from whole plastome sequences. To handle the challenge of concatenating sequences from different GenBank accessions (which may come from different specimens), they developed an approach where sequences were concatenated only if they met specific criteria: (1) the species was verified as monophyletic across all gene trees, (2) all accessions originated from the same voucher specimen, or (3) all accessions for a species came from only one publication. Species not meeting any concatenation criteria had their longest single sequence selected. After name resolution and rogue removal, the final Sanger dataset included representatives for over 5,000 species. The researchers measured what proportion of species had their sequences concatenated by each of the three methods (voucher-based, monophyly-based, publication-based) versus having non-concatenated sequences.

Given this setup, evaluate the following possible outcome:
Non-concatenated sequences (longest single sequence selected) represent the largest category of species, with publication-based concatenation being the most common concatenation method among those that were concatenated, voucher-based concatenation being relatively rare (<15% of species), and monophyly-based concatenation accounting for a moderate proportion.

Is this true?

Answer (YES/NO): NO